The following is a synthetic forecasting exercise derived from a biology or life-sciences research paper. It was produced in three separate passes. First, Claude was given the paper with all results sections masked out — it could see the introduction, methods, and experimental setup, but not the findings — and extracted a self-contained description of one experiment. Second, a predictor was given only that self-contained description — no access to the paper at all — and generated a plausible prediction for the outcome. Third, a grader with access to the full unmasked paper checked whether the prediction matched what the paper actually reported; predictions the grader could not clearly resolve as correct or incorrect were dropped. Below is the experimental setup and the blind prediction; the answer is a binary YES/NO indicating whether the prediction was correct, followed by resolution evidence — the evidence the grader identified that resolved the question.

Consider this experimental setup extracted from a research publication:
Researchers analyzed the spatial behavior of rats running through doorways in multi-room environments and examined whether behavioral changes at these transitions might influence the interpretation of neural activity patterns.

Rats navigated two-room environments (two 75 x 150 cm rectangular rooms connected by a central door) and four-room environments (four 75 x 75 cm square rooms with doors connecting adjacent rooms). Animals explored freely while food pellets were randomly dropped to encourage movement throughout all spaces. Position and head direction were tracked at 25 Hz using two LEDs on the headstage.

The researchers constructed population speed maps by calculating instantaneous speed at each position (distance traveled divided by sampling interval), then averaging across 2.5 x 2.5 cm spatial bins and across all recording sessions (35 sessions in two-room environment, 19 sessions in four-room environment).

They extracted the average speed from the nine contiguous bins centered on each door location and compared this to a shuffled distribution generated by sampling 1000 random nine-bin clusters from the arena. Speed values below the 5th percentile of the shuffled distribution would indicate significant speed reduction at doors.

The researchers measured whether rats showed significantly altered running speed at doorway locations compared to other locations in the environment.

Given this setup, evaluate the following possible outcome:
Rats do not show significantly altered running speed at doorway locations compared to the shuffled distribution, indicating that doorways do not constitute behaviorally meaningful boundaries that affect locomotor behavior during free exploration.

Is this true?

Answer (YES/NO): NO